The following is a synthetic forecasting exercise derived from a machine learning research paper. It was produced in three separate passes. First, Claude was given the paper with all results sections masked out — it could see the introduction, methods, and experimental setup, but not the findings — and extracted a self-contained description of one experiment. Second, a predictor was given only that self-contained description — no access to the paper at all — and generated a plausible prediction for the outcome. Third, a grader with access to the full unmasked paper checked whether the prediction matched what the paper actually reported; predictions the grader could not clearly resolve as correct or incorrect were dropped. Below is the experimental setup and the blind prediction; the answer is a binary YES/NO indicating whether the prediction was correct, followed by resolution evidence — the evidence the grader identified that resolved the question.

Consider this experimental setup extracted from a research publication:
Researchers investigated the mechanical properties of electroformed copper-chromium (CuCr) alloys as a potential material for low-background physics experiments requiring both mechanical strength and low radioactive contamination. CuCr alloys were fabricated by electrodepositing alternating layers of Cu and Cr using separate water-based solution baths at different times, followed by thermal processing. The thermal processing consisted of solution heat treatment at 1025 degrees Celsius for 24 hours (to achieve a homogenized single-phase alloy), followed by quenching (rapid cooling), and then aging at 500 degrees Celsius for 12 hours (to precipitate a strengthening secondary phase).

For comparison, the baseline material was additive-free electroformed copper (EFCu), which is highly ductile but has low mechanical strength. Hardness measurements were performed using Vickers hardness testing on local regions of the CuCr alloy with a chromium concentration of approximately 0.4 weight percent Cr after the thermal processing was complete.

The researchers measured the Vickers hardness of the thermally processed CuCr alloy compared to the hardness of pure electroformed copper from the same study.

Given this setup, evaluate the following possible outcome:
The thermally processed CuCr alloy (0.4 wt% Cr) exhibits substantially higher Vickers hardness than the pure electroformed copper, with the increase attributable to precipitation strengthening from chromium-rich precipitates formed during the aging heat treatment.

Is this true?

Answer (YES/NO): YES